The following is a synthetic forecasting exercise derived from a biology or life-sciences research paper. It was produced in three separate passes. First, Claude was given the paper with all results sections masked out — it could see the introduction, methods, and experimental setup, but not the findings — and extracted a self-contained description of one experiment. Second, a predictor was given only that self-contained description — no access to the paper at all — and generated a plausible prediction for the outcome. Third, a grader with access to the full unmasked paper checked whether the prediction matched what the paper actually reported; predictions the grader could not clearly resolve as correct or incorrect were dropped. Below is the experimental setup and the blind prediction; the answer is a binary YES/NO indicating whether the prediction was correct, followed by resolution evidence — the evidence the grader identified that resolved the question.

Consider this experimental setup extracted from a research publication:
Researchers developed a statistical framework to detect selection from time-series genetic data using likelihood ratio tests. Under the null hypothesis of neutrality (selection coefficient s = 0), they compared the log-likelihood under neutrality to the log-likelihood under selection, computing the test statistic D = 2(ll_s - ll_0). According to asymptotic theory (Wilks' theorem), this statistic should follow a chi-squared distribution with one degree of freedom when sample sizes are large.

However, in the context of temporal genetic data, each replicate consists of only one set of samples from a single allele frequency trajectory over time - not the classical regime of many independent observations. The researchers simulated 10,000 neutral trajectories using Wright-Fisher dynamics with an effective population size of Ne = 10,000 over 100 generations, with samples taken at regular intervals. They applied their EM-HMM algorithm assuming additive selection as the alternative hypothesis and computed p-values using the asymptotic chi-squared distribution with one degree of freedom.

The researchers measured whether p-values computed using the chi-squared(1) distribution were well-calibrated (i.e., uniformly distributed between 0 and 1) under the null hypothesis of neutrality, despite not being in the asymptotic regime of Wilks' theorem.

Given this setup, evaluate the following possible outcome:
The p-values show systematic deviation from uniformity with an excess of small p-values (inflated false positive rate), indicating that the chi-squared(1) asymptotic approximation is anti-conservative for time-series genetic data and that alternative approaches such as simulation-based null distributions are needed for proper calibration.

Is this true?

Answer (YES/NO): NO